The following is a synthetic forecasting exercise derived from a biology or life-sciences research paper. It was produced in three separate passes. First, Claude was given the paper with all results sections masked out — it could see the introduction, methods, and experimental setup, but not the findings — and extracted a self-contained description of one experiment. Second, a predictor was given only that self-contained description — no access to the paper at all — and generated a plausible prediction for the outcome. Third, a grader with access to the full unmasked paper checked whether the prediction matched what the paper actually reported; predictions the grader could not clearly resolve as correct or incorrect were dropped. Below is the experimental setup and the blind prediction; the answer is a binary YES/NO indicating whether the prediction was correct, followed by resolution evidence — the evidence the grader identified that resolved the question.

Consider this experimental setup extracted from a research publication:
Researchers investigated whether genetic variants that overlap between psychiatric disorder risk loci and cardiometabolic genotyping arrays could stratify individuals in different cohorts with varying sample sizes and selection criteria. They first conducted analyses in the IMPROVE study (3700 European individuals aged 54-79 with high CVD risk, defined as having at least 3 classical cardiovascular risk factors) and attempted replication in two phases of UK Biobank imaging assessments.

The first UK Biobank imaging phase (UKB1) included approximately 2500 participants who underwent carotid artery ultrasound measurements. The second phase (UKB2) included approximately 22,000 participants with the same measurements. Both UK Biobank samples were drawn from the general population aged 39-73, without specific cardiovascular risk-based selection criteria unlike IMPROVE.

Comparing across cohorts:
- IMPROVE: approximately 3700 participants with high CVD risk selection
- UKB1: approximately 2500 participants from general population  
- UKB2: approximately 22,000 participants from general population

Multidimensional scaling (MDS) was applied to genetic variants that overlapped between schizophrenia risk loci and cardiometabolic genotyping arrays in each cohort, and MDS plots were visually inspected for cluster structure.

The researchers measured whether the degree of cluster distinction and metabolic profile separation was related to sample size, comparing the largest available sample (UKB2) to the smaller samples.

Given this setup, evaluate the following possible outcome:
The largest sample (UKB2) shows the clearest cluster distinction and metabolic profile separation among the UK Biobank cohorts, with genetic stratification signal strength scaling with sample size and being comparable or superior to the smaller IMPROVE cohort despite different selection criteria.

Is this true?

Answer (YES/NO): NO